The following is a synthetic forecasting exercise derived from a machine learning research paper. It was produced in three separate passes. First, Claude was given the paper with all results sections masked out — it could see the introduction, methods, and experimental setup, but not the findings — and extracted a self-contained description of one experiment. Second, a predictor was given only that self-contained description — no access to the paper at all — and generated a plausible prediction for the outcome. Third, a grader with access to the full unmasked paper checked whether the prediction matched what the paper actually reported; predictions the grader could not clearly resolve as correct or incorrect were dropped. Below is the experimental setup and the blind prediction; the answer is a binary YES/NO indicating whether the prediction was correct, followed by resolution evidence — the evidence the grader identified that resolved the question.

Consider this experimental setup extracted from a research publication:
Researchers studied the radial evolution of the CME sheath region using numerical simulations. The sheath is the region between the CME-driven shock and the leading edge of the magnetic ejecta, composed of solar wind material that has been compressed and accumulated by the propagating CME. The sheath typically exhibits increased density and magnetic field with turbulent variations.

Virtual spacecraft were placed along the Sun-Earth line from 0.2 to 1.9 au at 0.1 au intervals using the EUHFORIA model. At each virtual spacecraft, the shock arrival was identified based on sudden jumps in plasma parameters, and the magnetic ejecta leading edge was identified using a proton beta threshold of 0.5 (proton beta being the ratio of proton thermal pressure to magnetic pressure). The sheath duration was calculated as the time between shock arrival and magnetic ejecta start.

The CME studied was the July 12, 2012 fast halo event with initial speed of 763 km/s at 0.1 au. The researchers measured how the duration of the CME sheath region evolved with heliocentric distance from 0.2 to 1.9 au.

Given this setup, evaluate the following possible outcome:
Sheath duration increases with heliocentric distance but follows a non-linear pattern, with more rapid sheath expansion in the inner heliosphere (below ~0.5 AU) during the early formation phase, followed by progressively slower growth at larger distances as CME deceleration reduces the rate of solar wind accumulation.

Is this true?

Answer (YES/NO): NO